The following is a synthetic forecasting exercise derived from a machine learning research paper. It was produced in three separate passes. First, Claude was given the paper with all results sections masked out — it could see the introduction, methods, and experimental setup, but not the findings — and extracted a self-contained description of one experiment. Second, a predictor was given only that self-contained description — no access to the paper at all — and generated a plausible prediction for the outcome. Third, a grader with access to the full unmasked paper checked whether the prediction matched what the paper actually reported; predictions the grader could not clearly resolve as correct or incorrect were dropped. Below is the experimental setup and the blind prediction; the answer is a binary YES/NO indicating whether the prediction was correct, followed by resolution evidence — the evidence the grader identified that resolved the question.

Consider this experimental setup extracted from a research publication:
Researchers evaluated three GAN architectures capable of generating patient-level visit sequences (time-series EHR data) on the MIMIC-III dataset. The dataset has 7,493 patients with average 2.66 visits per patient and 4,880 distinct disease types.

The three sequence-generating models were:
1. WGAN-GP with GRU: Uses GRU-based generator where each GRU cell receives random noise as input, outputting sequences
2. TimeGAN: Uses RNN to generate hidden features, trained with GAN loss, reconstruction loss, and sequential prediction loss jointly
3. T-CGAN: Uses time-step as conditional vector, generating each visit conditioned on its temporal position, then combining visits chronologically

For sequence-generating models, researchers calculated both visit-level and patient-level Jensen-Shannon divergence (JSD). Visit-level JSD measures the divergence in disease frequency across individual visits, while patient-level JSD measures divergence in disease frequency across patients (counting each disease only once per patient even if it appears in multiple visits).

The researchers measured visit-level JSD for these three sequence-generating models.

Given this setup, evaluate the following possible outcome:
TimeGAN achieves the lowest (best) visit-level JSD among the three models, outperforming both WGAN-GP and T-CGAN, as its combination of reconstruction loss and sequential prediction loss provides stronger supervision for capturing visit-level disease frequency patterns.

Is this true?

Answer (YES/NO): NO